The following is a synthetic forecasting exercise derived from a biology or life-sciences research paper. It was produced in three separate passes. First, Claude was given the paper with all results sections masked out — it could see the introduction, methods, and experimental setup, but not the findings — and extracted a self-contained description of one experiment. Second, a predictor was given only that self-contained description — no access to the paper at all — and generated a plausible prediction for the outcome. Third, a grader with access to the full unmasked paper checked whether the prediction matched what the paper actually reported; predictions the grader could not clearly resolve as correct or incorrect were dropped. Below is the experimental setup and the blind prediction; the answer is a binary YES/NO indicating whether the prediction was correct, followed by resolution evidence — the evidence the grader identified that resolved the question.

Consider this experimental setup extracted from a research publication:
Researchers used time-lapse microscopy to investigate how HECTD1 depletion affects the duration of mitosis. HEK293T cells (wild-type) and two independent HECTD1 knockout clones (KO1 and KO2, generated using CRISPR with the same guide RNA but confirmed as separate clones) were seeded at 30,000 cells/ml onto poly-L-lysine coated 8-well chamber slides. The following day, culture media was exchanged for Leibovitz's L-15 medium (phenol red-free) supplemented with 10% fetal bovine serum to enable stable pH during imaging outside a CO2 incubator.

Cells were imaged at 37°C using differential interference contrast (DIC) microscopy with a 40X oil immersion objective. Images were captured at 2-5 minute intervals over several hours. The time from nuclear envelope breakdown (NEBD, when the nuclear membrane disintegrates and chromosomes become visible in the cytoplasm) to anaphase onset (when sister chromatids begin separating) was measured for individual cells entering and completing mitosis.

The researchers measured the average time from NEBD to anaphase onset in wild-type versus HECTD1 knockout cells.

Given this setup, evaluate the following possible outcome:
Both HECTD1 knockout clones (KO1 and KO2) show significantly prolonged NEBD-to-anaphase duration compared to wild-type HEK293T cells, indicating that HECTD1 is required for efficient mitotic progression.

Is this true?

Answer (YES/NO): YES